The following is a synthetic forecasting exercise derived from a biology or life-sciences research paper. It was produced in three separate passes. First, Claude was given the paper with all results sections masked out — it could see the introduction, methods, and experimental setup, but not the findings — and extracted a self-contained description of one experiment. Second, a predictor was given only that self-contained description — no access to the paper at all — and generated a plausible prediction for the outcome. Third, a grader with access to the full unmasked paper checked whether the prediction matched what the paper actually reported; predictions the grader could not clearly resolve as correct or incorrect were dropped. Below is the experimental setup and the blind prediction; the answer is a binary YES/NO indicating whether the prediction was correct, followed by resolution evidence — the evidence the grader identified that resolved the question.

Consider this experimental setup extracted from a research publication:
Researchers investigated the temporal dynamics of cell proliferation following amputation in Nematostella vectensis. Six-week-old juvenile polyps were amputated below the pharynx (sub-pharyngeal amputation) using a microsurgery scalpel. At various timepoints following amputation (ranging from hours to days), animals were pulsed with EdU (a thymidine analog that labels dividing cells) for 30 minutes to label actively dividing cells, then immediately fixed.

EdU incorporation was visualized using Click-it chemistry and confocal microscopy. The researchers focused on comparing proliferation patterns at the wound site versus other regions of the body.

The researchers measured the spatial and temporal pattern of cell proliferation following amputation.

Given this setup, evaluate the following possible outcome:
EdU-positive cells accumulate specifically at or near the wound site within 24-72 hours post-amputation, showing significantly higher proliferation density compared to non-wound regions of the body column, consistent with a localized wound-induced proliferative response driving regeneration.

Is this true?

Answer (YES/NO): YES